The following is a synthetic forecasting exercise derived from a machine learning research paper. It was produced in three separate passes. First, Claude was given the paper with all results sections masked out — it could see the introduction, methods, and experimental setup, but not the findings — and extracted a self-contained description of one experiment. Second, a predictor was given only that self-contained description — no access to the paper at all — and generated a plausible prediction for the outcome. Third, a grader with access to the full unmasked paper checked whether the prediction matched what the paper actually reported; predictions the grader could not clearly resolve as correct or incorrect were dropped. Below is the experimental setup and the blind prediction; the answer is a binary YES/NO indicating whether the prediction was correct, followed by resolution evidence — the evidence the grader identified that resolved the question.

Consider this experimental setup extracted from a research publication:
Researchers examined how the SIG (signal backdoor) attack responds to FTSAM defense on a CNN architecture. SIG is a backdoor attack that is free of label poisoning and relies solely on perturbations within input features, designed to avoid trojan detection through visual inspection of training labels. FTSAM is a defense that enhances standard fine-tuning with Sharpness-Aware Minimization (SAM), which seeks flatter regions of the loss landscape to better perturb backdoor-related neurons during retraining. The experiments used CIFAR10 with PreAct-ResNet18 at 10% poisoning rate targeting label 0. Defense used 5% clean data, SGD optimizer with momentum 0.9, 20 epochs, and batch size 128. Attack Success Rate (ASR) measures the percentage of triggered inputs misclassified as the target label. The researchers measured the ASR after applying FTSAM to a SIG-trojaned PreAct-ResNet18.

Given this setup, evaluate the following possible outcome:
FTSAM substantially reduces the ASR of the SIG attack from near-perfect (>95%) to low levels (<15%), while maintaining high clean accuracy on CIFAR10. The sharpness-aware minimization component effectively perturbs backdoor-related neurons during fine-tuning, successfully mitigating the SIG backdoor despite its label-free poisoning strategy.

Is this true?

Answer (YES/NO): YES